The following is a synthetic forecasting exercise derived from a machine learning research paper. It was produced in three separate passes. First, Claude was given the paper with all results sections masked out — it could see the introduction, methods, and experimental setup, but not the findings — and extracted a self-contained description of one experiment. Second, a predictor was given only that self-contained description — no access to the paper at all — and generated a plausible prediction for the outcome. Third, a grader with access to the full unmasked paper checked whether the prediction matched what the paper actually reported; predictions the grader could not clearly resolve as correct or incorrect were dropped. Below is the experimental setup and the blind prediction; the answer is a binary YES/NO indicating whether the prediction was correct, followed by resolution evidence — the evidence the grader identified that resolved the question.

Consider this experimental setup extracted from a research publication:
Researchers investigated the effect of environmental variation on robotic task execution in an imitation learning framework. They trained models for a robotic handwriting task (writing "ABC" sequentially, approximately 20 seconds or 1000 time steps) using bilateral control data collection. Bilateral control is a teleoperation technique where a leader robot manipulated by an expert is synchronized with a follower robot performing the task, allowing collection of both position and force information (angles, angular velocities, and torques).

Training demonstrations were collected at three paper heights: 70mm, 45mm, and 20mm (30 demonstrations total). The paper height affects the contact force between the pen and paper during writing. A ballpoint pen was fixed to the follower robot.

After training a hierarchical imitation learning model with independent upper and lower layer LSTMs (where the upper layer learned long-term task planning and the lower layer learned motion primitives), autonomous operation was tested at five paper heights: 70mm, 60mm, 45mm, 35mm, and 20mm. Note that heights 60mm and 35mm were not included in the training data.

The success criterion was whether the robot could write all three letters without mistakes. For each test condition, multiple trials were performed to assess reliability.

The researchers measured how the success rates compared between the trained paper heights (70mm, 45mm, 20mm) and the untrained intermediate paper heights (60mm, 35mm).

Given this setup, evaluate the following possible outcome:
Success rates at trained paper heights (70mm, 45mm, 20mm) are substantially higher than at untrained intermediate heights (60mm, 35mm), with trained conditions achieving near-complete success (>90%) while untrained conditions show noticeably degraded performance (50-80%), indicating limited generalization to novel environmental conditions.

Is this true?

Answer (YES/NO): NO